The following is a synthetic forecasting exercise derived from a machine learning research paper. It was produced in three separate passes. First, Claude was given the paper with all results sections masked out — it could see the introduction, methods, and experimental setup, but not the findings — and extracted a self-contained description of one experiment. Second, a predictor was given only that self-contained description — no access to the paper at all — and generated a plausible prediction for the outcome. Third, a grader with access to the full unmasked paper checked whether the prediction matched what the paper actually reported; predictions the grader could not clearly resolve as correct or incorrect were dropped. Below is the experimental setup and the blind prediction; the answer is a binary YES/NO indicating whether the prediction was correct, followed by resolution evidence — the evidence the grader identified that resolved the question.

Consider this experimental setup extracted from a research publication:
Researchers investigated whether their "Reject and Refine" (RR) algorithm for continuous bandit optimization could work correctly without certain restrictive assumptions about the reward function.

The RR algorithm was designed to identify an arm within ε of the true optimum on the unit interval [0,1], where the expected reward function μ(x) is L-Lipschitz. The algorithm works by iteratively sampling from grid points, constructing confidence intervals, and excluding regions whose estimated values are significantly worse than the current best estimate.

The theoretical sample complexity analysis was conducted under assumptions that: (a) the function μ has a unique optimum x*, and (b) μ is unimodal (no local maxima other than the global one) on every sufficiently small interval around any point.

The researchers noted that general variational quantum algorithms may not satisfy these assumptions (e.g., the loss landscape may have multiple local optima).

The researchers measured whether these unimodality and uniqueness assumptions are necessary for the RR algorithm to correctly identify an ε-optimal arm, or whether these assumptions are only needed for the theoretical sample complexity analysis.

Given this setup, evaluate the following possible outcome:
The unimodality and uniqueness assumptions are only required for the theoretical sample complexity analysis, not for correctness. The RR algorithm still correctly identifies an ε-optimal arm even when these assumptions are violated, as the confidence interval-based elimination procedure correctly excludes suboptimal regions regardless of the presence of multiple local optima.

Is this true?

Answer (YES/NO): NO